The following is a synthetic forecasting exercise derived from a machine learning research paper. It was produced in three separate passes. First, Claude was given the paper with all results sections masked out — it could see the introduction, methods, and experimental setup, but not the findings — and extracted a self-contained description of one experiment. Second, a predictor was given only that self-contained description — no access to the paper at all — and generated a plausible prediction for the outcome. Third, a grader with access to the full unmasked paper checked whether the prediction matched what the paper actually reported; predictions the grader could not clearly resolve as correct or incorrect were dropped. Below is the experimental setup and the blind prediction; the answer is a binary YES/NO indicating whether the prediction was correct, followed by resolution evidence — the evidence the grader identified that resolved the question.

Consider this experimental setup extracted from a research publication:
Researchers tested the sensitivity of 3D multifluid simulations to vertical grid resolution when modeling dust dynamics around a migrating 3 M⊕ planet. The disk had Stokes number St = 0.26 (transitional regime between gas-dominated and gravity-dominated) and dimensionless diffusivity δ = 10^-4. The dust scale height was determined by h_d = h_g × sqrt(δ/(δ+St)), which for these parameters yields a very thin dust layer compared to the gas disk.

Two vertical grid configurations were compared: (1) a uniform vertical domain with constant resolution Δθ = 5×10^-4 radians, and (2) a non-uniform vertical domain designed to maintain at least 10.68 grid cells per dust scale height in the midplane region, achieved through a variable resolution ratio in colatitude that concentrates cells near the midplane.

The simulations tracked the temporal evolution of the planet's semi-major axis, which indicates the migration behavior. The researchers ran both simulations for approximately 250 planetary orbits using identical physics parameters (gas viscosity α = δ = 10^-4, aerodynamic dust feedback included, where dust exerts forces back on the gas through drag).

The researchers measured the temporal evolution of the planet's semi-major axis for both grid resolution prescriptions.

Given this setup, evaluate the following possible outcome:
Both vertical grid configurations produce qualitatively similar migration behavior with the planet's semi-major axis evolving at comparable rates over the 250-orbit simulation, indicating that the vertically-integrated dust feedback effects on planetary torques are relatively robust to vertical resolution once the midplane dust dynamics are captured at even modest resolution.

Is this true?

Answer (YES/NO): YES